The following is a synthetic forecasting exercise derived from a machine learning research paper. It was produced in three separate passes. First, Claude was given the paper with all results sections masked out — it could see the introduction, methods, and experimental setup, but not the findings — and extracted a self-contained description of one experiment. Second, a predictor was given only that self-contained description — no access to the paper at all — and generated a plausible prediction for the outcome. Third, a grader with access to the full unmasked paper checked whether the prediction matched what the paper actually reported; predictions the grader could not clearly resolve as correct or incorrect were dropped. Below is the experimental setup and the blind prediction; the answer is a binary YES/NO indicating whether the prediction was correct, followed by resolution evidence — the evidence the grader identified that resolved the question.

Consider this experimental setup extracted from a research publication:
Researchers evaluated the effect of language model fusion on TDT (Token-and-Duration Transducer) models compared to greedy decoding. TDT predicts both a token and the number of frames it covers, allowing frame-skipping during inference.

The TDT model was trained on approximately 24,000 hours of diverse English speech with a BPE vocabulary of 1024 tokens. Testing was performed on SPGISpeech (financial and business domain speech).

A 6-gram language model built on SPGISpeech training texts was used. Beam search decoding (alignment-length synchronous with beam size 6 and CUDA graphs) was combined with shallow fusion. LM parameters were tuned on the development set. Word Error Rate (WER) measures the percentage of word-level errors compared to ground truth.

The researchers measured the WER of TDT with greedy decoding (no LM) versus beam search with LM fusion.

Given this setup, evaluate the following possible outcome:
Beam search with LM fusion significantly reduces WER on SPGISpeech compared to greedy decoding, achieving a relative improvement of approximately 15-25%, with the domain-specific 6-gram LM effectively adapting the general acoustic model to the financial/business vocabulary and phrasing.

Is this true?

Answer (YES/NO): NO